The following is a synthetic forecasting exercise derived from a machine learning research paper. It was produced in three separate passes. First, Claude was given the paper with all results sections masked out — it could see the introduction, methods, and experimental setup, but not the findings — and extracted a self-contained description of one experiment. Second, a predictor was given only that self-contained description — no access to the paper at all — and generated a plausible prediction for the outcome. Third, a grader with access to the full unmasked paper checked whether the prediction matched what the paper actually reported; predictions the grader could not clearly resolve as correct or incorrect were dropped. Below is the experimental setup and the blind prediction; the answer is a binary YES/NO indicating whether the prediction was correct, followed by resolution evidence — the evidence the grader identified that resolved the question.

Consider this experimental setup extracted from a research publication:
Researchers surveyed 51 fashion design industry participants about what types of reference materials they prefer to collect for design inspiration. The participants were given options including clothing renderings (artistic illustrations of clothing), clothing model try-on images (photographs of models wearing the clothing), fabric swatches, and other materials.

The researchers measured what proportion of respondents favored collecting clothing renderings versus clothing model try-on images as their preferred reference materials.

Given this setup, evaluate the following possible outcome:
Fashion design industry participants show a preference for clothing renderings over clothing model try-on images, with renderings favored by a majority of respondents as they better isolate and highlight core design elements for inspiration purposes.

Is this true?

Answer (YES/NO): NO